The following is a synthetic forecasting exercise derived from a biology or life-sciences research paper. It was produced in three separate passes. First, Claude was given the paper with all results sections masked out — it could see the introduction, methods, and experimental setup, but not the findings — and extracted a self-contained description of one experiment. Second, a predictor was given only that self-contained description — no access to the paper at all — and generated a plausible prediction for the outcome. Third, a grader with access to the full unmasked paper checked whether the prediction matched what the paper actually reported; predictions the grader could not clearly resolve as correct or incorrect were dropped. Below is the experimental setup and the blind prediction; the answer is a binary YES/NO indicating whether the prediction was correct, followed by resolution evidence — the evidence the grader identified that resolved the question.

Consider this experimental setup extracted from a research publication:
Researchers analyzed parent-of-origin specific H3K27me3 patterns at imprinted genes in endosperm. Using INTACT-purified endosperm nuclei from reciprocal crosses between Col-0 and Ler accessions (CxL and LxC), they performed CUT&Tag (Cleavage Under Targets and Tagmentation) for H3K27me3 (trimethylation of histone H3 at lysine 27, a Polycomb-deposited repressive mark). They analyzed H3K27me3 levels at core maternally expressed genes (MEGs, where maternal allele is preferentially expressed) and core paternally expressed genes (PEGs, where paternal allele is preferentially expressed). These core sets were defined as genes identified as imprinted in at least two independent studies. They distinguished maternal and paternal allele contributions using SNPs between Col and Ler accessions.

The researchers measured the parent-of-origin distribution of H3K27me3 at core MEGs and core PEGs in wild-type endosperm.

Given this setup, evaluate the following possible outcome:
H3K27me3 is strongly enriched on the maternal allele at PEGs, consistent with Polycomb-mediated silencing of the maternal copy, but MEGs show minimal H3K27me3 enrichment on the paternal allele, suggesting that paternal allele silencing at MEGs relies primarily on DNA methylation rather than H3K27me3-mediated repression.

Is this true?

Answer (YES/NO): NO